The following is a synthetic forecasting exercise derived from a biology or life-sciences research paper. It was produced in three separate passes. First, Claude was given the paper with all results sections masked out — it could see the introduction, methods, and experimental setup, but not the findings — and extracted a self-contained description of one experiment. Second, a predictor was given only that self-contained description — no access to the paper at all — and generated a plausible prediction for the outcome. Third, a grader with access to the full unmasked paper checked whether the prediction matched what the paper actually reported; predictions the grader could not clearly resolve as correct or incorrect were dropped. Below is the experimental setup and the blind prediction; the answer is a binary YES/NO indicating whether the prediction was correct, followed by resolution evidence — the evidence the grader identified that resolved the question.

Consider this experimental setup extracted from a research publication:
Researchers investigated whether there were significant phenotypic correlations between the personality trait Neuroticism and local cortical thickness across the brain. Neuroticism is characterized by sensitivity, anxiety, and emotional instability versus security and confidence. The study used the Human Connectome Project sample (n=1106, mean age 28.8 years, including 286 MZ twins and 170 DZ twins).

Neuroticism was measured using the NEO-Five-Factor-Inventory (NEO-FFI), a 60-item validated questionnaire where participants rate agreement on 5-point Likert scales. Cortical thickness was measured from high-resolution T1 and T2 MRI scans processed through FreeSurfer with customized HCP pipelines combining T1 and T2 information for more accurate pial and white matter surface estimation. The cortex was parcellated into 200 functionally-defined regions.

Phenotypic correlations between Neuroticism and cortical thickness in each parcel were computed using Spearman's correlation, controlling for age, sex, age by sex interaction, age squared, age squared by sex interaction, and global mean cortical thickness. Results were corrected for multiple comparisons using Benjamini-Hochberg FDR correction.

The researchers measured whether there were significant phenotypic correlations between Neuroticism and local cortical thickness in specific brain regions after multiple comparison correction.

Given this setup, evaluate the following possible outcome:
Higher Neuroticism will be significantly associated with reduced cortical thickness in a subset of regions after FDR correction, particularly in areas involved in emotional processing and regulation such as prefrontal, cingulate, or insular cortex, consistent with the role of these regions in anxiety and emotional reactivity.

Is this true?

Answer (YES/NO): NO